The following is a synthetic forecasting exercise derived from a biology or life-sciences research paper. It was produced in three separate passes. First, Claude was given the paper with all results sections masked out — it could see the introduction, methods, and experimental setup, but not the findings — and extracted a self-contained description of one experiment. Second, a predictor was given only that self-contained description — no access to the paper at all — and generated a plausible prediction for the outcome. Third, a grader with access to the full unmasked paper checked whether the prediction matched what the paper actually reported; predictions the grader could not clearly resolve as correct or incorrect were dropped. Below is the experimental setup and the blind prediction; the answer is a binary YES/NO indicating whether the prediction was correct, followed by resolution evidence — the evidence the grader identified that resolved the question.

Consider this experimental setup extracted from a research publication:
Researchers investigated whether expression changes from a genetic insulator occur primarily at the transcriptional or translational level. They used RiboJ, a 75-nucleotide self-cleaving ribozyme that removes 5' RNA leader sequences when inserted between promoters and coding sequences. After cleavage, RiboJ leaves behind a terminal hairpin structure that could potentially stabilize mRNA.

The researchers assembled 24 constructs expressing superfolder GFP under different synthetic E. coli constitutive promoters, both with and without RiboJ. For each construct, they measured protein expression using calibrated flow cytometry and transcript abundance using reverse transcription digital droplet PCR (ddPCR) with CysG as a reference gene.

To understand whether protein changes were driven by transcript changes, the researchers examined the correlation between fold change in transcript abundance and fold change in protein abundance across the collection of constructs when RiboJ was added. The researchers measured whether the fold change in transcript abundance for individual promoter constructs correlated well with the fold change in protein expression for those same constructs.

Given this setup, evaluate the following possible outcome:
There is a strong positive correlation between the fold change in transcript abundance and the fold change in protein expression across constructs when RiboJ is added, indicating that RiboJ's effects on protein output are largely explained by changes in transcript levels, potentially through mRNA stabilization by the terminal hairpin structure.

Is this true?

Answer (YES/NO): NO